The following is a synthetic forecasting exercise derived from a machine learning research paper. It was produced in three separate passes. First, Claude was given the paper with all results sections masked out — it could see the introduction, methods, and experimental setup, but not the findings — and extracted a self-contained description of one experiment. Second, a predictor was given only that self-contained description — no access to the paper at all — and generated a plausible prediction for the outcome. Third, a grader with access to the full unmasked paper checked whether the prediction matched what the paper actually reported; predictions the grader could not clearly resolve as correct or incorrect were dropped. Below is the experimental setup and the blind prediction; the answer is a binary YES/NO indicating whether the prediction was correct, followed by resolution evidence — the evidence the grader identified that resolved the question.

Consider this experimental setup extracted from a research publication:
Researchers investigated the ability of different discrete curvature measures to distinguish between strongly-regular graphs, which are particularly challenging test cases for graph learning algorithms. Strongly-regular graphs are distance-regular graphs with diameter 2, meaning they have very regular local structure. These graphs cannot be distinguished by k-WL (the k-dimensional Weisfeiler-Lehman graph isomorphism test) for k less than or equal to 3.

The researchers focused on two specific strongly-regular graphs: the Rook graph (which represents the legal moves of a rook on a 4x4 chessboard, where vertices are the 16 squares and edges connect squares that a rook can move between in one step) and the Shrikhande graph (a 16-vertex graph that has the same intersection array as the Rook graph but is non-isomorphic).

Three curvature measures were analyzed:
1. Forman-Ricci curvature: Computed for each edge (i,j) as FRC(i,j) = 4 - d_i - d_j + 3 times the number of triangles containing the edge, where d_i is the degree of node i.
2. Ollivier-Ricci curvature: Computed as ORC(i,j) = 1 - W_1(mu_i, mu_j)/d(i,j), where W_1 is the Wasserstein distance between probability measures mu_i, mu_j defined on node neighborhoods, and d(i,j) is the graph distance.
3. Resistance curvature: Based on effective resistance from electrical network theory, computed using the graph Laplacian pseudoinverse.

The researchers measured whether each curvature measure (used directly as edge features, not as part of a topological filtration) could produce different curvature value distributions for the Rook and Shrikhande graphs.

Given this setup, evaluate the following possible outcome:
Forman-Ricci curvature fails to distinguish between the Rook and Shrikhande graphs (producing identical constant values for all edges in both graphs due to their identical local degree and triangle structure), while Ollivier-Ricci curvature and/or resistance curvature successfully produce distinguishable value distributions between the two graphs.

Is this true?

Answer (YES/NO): YES